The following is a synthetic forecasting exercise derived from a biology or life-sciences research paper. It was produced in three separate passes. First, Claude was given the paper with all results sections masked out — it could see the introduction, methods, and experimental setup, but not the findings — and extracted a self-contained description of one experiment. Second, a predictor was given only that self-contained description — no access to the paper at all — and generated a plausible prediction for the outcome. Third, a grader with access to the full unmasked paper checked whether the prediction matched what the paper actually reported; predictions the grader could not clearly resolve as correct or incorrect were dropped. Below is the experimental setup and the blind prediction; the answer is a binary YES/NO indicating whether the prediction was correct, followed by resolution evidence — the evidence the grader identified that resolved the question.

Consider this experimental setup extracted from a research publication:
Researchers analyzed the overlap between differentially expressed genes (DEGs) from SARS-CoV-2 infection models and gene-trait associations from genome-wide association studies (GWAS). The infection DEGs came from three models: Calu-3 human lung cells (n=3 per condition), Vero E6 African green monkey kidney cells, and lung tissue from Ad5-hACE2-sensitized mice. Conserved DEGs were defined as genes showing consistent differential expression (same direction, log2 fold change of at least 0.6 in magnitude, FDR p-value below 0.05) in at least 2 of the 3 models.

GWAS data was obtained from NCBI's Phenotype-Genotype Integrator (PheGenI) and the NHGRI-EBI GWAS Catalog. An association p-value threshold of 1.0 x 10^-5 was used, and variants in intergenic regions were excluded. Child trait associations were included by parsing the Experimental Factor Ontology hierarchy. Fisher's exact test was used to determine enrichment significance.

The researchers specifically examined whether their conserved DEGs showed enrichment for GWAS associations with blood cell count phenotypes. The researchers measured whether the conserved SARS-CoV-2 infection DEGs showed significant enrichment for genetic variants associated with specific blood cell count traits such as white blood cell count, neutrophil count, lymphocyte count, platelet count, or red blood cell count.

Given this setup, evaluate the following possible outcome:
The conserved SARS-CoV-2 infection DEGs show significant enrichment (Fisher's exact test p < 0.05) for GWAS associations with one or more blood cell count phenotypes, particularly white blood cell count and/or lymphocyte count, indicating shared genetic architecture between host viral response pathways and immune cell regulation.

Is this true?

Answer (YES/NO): NO